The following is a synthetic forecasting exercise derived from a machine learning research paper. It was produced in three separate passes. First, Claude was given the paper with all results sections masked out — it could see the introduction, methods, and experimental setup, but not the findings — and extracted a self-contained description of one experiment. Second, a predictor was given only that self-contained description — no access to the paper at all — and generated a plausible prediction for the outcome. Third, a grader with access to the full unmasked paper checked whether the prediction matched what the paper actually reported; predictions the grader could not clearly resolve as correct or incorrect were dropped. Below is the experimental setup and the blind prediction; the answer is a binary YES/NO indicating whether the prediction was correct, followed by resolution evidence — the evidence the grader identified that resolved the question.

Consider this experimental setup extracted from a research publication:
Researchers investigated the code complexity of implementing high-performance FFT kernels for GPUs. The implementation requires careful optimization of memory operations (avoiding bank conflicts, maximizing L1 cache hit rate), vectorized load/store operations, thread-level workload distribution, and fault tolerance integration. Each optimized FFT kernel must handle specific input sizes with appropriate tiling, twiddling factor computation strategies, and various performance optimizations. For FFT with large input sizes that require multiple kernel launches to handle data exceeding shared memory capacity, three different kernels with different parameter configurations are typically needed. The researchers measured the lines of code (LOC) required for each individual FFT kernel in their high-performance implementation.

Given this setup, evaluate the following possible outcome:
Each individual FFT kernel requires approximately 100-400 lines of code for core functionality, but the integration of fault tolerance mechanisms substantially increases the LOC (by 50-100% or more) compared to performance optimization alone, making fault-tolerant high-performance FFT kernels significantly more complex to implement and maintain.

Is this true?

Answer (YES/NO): NO